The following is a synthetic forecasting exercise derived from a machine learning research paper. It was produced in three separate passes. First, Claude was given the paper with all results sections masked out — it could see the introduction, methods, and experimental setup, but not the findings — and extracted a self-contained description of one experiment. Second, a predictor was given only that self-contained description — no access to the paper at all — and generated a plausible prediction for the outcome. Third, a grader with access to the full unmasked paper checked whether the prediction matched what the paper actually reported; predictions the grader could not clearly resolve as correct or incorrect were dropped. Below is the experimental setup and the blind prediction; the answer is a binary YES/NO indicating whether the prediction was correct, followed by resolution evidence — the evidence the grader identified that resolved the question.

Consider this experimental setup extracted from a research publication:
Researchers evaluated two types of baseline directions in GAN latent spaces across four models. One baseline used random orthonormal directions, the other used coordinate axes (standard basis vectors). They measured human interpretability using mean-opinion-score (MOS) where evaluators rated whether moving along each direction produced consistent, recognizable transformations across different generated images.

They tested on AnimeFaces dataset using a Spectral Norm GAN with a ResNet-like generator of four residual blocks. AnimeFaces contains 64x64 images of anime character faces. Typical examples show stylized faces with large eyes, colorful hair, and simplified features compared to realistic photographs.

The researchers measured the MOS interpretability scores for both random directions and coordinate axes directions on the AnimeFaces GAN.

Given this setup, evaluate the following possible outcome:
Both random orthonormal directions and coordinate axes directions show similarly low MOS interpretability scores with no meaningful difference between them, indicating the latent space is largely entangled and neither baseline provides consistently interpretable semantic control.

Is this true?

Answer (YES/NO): YES